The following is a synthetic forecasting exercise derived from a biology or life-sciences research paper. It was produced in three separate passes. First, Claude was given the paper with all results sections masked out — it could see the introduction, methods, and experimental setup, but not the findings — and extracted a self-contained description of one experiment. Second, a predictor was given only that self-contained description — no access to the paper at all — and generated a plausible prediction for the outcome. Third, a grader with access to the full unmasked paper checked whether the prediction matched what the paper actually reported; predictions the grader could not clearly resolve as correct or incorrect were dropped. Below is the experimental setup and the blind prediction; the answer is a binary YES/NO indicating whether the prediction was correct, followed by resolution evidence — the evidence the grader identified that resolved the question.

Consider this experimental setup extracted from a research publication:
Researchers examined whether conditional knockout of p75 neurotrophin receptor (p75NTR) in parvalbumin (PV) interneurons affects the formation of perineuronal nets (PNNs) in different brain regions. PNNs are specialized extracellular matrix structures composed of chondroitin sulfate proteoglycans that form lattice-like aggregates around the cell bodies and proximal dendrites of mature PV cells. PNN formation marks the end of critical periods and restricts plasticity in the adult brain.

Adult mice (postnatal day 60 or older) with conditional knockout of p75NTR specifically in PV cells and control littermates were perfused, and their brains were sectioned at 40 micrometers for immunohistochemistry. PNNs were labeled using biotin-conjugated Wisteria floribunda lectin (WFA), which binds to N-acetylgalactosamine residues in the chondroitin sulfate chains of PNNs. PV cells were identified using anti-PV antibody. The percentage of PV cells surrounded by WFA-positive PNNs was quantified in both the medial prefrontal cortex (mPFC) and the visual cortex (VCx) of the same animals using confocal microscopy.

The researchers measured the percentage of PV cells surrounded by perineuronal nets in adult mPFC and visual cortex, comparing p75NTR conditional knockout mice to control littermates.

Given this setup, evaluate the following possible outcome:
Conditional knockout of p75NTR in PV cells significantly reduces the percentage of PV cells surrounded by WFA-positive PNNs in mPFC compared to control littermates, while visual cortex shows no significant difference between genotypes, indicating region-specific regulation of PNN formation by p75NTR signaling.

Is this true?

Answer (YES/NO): NO